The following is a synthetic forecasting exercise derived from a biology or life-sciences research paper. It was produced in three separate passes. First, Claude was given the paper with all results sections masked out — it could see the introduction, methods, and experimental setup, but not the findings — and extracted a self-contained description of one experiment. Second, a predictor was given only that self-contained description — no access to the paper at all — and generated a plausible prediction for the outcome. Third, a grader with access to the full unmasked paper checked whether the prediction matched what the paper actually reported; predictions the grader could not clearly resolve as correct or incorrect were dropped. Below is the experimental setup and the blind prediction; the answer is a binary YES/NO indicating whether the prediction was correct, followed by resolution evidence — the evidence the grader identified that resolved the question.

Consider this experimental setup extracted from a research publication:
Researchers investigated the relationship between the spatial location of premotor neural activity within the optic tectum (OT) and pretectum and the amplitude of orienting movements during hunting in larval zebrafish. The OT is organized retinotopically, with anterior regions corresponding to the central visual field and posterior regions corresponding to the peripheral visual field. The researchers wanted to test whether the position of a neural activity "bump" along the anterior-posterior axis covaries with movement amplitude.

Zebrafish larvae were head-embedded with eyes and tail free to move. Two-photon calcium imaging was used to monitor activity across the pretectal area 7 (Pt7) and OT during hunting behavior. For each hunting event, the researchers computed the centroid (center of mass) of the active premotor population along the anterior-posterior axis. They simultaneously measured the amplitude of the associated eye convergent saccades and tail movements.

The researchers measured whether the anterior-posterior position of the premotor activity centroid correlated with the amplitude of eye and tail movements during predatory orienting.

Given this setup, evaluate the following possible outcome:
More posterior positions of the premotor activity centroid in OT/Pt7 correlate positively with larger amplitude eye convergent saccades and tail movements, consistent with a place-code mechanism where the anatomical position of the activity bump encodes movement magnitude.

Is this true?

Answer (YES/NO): YES